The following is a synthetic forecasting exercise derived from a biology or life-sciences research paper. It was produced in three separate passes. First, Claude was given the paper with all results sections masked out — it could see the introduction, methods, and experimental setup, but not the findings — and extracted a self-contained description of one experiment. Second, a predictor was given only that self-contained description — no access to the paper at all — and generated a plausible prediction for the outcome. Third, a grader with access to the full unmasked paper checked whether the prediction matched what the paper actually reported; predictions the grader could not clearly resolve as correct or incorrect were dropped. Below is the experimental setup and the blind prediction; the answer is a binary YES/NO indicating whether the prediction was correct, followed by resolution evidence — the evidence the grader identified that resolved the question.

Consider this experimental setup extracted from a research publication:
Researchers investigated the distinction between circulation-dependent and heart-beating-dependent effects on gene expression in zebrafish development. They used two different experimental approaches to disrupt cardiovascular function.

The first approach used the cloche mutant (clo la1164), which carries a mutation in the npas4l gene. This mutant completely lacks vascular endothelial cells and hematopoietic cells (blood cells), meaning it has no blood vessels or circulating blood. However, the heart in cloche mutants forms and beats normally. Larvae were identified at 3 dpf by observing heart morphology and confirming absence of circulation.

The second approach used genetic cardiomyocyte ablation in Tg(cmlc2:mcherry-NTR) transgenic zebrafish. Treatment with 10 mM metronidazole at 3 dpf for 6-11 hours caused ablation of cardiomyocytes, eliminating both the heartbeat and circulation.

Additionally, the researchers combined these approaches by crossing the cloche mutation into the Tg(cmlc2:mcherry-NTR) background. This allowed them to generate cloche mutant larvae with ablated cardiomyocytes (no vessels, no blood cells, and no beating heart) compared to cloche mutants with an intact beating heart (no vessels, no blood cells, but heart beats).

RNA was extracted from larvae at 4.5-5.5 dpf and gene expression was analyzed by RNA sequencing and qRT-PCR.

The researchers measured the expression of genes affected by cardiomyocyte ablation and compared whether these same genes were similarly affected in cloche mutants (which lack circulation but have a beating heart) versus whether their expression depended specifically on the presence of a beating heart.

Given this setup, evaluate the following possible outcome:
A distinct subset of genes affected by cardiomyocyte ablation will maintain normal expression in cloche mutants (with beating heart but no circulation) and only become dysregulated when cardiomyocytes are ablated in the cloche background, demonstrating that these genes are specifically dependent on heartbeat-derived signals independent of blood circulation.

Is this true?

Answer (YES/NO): NO